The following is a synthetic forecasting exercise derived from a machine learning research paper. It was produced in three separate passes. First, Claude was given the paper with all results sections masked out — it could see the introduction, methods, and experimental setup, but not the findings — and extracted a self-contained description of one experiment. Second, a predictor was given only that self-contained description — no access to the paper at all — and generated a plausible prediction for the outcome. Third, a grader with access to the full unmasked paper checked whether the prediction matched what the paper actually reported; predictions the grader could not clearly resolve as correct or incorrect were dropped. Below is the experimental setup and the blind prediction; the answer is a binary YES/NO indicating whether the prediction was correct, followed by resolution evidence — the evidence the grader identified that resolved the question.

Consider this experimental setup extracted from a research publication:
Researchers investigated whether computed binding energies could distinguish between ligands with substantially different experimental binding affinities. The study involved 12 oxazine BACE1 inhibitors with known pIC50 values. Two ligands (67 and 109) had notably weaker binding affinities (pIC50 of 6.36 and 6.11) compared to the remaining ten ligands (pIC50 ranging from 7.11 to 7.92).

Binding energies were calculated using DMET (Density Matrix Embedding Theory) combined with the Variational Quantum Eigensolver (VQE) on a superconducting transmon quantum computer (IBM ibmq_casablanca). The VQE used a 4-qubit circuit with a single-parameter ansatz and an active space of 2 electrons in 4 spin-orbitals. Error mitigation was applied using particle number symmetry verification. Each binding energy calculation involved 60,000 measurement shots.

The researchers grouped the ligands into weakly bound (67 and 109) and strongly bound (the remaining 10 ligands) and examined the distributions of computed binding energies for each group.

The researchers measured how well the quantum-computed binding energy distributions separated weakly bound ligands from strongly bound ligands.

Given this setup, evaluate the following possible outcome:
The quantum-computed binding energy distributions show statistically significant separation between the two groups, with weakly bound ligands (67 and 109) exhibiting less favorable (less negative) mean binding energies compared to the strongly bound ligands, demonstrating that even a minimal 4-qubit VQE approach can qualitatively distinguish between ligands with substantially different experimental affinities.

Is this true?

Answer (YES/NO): NO